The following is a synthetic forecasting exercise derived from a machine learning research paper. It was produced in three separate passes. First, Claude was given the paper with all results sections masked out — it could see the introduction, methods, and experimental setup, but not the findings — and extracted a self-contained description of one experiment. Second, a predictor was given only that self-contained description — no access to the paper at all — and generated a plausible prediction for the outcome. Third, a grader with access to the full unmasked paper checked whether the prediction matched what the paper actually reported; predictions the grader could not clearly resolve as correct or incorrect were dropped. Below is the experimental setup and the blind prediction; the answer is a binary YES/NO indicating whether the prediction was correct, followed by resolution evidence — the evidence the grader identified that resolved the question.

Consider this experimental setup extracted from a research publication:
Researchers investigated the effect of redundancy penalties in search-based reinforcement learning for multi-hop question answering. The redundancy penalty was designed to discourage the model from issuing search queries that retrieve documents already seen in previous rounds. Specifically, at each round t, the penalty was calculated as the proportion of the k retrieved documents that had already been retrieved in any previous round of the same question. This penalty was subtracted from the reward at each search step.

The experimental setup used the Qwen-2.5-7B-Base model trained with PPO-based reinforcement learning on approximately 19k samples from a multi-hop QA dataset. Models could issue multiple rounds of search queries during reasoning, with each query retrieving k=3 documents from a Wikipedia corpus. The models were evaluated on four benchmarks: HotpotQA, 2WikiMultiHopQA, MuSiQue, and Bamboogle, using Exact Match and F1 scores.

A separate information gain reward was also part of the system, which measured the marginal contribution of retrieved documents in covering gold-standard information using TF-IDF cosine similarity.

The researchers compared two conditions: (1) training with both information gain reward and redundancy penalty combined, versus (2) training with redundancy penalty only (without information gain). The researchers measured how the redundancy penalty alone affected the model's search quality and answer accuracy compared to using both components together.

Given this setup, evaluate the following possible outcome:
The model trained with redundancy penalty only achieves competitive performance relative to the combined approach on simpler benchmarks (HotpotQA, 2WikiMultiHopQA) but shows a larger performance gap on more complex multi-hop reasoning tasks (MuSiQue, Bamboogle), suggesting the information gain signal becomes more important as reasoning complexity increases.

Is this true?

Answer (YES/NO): NO